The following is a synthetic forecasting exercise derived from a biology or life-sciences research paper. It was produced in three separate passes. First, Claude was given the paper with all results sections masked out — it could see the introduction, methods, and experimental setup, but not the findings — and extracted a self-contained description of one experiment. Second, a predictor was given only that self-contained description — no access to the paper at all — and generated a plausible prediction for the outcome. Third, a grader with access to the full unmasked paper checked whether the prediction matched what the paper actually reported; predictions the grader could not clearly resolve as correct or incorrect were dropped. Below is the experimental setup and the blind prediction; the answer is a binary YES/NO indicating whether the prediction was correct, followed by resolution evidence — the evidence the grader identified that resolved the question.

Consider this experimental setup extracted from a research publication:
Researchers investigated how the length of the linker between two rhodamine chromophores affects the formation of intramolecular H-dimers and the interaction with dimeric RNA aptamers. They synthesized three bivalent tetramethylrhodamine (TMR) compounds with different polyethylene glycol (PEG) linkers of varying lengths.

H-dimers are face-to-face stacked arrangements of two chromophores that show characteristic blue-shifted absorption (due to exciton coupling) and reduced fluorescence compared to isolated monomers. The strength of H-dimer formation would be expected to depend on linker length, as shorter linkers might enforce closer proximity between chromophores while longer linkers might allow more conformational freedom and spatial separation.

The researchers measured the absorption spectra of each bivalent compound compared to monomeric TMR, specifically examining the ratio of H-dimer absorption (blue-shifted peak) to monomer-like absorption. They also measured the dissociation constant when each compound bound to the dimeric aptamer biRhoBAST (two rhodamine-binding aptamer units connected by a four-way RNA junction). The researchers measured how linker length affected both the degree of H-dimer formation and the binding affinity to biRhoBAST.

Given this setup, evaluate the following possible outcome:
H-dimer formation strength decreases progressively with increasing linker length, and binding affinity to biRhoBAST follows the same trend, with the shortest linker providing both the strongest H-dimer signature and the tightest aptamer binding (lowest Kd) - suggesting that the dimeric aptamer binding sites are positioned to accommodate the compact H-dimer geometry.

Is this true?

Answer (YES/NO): NO